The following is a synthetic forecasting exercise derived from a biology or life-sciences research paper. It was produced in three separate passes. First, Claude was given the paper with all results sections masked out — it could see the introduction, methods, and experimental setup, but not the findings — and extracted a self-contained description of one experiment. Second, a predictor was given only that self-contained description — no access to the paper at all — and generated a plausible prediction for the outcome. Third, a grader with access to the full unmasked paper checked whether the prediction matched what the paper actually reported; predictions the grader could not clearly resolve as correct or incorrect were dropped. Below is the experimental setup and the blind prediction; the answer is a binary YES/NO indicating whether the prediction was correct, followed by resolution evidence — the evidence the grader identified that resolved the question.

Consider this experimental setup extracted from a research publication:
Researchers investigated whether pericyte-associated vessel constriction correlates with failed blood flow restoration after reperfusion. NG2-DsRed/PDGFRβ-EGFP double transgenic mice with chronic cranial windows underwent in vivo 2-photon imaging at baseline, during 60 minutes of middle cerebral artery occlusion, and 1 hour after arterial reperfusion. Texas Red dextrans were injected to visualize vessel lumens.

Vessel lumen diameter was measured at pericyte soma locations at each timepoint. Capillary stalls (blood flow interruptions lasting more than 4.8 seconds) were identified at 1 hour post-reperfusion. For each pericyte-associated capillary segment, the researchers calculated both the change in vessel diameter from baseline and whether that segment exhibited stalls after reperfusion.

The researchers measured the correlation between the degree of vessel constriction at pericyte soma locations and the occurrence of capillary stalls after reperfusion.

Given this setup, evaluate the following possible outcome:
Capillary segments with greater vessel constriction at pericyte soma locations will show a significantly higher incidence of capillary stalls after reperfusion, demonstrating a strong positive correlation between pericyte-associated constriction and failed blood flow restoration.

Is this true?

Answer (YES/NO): YES